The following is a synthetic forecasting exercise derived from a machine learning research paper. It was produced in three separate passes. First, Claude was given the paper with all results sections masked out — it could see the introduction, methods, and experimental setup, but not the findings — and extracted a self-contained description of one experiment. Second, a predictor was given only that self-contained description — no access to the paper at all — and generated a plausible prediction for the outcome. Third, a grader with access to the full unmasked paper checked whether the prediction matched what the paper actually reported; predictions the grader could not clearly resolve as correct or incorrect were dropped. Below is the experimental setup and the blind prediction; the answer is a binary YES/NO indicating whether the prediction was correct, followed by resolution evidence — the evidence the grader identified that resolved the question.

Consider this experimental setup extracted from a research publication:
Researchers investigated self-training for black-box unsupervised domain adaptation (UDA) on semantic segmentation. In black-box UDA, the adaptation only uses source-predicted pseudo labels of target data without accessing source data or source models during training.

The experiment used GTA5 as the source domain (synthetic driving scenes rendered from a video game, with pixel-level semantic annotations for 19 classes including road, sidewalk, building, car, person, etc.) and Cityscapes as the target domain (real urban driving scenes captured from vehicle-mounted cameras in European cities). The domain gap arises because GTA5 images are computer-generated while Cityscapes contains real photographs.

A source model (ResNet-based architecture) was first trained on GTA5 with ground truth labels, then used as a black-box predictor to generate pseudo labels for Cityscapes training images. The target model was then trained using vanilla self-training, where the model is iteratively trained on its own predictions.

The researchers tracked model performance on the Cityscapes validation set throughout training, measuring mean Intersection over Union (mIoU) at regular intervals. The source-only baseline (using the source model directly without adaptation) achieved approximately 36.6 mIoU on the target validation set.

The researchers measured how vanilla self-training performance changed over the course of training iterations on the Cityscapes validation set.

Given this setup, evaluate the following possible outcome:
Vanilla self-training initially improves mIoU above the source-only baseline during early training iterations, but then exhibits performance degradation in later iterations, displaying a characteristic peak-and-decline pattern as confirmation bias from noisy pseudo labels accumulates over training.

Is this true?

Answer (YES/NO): YES